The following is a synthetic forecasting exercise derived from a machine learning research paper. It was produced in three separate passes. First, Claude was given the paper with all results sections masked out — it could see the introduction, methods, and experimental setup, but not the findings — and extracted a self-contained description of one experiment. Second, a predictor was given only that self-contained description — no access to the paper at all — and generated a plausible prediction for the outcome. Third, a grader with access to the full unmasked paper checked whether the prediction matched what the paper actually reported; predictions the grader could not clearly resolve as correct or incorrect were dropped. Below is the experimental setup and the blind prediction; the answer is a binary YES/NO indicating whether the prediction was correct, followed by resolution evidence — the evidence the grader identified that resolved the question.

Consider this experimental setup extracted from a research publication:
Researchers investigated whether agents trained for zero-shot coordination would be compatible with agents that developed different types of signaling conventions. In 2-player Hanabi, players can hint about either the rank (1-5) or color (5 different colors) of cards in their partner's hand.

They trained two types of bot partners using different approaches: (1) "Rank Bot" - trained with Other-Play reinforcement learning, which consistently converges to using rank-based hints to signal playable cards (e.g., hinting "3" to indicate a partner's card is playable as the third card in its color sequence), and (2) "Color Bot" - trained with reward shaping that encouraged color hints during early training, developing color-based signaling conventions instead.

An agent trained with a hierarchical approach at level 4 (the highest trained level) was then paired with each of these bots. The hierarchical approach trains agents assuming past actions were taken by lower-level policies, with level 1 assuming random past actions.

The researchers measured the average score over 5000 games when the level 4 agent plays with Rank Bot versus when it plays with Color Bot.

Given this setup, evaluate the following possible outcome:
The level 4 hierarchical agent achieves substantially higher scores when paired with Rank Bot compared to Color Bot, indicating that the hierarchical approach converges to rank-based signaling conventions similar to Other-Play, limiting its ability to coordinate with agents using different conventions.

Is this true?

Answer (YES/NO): NO